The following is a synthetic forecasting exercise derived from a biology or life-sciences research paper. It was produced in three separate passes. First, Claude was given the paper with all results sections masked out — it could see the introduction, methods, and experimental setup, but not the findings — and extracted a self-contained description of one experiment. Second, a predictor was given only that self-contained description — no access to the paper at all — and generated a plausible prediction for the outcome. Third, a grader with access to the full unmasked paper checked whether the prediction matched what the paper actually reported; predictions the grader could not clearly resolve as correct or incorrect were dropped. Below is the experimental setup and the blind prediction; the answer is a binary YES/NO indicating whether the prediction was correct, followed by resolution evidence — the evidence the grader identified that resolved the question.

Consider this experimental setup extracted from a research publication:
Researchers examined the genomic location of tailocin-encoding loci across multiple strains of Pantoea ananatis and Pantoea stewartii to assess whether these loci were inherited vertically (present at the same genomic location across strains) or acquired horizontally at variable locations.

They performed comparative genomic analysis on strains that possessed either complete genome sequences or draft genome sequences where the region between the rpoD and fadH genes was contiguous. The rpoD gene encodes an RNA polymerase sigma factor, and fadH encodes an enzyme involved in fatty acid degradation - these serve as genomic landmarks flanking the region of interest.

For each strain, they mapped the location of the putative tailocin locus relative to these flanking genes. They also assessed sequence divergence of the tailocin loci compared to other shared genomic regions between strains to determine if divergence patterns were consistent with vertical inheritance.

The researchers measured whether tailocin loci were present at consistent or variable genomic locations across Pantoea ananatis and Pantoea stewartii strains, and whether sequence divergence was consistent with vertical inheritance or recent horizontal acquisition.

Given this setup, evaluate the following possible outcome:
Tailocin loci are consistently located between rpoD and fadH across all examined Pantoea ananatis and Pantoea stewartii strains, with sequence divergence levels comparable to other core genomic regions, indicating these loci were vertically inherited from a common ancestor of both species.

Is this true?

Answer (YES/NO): NO